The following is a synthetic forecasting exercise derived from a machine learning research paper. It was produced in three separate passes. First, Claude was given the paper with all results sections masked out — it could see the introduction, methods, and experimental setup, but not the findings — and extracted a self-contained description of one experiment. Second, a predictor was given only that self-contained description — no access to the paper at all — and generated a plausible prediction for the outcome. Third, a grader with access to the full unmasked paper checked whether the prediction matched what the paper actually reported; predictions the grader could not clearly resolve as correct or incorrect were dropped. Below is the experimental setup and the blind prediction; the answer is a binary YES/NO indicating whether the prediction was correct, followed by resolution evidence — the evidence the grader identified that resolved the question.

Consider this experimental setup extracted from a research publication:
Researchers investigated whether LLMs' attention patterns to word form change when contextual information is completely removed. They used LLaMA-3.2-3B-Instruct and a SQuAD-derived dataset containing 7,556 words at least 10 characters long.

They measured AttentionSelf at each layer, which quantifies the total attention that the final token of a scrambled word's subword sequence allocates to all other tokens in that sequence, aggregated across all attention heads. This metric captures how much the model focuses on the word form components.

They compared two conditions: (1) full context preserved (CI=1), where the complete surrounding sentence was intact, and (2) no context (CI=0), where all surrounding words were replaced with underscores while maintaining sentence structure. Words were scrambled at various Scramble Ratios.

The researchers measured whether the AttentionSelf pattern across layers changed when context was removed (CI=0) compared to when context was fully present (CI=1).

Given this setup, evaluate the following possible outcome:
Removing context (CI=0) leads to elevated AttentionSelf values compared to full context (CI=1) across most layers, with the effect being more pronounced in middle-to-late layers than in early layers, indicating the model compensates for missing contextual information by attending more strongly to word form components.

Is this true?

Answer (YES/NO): NO